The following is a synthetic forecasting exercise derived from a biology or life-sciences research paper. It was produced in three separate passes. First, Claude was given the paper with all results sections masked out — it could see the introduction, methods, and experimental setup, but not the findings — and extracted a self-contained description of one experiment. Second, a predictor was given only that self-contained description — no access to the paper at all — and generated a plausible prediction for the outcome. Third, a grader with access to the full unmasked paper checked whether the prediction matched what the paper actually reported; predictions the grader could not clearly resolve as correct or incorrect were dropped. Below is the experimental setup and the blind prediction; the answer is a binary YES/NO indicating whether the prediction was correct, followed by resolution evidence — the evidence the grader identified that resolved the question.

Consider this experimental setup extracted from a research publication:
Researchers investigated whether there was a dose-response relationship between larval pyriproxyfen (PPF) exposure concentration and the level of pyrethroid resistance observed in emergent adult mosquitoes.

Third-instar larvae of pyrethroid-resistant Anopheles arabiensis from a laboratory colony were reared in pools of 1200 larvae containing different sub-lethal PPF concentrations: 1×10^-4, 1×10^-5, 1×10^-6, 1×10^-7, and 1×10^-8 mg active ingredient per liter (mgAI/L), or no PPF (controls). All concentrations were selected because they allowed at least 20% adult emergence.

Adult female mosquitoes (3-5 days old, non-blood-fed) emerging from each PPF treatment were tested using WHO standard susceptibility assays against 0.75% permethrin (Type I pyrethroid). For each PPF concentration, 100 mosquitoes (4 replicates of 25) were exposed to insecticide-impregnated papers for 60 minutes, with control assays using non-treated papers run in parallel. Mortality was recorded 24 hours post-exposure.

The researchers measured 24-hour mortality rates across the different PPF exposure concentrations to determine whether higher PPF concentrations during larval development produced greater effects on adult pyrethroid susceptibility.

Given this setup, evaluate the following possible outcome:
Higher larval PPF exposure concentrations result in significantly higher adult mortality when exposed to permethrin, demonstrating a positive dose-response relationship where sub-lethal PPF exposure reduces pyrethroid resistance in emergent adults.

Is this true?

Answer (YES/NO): NO